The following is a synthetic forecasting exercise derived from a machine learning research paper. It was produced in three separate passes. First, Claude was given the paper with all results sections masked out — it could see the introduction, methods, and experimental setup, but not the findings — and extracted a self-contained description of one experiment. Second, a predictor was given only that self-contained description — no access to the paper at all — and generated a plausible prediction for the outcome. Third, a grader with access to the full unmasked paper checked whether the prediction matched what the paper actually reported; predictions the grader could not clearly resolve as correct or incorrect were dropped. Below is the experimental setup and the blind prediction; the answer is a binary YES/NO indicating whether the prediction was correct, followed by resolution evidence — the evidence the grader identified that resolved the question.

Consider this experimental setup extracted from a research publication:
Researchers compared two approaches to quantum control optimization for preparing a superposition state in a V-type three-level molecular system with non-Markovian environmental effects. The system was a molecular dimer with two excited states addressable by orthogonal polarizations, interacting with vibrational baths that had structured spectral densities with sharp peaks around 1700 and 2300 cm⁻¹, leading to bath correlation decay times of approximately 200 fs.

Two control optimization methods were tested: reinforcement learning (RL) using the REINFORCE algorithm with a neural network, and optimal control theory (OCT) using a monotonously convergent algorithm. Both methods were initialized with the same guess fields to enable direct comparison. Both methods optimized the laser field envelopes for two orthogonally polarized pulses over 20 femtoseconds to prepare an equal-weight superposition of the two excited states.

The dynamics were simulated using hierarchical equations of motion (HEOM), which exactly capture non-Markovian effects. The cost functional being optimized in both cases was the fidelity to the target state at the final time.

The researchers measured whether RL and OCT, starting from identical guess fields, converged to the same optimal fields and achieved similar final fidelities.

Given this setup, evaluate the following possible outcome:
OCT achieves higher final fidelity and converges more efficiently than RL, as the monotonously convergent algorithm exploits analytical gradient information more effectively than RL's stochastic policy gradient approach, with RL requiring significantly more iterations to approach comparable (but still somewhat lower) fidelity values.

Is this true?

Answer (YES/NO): NO